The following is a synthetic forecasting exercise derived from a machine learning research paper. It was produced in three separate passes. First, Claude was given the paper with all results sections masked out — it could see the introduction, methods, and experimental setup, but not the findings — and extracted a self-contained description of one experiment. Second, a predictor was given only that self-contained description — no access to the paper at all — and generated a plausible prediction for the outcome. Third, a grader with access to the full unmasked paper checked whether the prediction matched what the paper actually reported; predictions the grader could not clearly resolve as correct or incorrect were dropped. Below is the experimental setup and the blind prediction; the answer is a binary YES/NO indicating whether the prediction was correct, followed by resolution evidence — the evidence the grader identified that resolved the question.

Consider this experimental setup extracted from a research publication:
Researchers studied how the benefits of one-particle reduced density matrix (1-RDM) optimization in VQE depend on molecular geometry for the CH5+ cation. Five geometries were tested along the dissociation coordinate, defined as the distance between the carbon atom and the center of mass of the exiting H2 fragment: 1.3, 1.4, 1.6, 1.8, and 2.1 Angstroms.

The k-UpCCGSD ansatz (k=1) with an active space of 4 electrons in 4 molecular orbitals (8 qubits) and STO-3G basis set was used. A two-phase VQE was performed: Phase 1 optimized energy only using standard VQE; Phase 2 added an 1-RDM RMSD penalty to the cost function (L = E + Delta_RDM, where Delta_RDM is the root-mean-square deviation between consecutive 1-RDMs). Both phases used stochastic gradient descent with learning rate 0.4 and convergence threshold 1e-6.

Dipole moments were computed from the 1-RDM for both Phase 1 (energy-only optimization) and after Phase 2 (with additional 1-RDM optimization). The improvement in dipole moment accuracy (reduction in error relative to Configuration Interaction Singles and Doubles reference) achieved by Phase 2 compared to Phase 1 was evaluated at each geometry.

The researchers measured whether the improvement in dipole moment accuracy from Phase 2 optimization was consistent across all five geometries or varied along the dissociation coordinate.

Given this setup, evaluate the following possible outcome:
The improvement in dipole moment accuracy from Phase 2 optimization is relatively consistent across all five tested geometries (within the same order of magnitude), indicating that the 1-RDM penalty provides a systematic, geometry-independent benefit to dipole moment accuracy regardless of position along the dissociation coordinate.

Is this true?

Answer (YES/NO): NO